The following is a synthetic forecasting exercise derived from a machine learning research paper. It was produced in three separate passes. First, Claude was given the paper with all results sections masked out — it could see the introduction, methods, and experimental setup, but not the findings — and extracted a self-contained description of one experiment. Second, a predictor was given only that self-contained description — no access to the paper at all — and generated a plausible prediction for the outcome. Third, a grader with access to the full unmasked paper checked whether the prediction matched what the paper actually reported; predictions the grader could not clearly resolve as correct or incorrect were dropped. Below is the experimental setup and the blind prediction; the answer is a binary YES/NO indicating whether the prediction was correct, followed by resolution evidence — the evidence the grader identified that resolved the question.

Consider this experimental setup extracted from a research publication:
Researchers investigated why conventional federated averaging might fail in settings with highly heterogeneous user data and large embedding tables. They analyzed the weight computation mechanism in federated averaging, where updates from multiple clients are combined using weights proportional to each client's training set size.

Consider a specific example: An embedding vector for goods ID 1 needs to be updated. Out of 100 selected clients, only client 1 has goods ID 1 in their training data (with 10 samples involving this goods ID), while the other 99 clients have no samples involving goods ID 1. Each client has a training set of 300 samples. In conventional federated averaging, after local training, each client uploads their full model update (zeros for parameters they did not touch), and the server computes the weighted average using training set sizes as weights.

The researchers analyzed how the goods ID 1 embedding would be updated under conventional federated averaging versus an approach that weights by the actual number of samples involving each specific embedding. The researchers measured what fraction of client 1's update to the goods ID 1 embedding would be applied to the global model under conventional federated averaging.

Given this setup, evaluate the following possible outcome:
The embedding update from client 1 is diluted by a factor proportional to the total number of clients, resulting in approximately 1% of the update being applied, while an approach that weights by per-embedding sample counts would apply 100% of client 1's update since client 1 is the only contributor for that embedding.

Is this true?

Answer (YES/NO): YES